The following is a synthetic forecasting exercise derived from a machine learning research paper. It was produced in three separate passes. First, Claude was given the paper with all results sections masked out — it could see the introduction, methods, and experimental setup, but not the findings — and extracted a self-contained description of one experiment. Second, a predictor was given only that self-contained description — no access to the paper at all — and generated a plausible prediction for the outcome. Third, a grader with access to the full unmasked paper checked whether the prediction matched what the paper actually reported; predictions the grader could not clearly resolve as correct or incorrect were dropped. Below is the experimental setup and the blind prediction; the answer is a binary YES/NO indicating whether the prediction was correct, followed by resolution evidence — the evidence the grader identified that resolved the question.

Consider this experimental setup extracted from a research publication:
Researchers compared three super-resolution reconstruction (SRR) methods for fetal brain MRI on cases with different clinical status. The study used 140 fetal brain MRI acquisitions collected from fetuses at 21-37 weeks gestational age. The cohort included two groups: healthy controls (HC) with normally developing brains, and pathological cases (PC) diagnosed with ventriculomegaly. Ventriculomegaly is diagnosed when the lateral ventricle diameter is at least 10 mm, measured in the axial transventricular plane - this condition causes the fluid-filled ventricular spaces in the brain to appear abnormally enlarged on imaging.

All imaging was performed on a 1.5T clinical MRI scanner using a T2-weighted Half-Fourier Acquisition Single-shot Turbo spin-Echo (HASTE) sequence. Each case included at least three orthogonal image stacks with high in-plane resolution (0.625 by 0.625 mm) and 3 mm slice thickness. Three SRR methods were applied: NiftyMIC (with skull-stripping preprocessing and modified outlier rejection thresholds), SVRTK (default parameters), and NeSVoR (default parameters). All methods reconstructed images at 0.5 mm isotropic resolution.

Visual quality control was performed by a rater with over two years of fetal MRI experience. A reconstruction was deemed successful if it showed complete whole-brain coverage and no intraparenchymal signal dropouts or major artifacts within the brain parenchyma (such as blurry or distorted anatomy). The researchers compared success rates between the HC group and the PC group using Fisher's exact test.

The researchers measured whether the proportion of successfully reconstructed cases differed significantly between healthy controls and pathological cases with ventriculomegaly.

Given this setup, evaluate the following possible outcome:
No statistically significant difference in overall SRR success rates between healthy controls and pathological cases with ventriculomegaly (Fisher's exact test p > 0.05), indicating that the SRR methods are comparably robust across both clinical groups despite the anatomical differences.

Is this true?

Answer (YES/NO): NO